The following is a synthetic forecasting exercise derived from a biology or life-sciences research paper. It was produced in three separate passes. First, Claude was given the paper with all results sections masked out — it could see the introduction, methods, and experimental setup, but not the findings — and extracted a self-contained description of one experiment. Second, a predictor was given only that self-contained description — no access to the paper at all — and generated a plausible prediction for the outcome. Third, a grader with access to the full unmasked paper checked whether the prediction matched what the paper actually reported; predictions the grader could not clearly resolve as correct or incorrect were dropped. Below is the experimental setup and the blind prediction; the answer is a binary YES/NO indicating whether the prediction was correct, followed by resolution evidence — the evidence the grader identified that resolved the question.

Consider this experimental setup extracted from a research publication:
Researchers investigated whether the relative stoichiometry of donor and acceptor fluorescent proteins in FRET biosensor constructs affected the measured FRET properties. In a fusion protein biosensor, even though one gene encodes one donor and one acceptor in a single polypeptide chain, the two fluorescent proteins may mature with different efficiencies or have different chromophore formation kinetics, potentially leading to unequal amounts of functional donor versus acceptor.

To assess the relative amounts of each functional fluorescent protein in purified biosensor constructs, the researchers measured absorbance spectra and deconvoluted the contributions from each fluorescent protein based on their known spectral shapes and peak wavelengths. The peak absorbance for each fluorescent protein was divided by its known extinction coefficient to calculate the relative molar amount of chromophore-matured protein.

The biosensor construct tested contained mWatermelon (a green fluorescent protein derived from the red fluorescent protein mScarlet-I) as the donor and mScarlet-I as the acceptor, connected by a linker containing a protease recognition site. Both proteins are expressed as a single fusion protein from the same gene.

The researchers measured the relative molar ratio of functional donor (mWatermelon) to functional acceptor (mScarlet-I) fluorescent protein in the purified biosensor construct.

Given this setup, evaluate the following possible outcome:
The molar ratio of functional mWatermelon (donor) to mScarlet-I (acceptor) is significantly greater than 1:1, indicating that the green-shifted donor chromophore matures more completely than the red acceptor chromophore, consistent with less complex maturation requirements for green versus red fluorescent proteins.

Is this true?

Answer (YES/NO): NO